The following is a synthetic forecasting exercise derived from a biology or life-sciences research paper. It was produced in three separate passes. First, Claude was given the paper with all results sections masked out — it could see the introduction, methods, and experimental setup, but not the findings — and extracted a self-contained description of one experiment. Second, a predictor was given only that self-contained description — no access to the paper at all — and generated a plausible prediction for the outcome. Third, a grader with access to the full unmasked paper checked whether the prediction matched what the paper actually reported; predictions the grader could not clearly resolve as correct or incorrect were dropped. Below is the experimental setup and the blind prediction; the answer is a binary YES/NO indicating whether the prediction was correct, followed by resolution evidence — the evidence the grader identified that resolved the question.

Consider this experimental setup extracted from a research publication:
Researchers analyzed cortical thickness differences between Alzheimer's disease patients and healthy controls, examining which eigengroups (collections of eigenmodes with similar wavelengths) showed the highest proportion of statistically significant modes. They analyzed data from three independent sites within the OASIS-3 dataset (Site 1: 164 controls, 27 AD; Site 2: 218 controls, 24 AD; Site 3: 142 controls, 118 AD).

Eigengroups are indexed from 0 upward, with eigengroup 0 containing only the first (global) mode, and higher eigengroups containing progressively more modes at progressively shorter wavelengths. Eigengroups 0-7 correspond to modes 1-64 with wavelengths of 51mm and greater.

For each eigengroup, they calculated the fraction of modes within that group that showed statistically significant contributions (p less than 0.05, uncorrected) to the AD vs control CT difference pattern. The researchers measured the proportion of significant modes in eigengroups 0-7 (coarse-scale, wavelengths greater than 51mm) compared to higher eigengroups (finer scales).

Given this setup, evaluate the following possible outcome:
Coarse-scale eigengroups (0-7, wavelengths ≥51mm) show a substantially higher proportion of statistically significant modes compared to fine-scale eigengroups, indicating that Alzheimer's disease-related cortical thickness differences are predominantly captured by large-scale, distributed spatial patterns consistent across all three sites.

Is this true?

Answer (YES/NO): YES